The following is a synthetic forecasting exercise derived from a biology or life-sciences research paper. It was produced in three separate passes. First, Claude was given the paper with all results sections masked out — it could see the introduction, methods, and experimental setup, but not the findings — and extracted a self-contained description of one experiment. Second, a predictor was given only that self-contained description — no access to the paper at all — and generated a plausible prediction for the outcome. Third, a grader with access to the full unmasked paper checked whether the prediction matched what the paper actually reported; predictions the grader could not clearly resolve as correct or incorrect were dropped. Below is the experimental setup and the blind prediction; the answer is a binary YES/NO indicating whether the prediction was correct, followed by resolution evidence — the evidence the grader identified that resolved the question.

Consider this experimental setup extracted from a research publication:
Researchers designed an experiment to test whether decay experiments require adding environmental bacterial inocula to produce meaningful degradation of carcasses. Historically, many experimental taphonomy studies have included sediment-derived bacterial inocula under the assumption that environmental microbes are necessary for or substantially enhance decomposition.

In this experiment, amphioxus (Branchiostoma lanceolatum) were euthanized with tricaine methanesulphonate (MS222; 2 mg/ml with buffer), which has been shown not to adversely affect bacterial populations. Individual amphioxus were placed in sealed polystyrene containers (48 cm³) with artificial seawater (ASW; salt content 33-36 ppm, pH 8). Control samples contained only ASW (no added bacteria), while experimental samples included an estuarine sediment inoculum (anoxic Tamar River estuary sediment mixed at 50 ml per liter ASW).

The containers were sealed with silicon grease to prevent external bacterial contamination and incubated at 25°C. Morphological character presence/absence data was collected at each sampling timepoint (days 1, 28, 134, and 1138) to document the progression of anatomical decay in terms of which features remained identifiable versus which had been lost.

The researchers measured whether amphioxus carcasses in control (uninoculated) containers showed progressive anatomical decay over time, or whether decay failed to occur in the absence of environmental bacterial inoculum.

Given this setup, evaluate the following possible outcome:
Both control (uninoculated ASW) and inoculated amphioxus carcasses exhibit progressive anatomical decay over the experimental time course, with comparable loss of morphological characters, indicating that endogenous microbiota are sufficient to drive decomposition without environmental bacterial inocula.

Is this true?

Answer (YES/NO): YES